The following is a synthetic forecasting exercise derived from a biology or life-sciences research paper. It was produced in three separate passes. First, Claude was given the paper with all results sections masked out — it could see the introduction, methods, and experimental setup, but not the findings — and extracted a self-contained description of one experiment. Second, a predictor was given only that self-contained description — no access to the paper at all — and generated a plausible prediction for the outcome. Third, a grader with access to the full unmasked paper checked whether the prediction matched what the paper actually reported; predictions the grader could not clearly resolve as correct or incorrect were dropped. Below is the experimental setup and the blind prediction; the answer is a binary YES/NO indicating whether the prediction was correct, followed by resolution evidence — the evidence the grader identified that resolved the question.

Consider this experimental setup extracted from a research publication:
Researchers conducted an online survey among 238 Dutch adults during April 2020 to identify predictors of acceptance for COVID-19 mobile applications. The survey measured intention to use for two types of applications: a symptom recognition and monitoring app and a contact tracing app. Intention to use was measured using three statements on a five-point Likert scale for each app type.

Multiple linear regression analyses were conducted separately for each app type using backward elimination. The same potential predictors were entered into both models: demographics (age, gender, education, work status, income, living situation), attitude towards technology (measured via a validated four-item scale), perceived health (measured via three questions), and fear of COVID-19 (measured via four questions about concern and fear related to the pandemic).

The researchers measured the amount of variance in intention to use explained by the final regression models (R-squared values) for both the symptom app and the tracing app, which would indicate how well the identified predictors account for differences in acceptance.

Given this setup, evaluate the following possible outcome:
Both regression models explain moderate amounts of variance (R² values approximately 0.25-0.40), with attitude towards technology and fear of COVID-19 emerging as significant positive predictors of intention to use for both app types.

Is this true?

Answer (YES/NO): NO